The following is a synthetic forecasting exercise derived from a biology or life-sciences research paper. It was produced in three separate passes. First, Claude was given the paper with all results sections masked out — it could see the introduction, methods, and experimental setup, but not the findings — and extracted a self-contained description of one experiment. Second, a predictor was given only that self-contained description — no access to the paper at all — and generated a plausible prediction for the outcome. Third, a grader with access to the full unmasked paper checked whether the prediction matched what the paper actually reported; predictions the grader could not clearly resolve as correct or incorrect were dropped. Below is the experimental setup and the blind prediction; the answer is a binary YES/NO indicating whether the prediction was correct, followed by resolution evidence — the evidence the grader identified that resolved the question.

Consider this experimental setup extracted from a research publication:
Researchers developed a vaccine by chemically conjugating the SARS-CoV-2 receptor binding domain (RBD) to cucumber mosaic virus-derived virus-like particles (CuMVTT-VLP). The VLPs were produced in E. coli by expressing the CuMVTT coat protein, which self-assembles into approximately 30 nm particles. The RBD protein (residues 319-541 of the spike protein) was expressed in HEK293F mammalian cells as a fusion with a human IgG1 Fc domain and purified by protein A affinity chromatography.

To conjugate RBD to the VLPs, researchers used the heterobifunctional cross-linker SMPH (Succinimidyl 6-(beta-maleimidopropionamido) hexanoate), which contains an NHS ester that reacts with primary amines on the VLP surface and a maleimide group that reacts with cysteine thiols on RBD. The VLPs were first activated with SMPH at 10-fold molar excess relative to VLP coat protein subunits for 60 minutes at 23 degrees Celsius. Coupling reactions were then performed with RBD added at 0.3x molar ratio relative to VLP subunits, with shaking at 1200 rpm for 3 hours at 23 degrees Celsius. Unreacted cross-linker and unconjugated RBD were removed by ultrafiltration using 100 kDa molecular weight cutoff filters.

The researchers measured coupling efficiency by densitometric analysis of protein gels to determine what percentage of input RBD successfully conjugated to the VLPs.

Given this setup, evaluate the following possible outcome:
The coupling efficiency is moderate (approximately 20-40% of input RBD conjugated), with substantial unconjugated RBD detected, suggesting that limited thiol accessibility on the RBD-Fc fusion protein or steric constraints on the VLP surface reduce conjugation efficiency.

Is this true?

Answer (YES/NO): YES